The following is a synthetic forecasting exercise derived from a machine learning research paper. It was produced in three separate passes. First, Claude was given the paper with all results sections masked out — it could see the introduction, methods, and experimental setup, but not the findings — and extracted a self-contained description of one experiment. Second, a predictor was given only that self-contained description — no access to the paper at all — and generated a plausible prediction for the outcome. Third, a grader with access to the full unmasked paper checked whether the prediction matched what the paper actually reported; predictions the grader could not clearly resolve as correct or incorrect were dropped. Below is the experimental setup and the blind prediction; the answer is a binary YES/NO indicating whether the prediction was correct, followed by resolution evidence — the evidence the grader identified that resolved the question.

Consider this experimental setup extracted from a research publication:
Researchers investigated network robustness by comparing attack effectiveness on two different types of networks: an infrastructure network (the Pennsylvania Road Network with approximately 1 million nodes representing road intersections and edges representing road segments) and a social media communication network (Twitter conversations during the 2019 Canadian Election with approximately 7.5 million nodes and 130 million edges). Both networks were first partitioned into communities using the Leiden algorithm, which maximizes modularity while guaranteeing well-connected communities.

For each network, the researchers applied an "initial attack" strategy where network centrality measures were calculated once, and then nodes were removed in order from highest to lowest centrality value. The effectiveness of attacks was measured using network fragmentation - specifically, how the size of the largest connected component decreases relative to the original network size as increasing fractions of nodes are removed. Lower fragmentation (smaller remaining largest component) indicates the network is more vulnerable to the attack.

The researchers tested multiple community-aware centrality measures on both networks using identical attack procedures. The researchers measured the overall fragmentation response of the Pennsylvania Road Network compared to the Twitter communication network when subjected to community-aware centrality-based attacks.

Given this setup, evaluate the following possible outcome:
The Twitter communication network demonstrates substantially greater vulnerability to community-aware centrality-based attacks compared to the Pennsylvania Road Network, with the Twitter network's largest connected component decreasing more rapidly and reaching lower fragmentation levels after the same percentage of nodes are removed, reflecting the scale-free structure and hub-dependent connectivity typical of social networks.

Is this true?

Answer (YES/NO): NO